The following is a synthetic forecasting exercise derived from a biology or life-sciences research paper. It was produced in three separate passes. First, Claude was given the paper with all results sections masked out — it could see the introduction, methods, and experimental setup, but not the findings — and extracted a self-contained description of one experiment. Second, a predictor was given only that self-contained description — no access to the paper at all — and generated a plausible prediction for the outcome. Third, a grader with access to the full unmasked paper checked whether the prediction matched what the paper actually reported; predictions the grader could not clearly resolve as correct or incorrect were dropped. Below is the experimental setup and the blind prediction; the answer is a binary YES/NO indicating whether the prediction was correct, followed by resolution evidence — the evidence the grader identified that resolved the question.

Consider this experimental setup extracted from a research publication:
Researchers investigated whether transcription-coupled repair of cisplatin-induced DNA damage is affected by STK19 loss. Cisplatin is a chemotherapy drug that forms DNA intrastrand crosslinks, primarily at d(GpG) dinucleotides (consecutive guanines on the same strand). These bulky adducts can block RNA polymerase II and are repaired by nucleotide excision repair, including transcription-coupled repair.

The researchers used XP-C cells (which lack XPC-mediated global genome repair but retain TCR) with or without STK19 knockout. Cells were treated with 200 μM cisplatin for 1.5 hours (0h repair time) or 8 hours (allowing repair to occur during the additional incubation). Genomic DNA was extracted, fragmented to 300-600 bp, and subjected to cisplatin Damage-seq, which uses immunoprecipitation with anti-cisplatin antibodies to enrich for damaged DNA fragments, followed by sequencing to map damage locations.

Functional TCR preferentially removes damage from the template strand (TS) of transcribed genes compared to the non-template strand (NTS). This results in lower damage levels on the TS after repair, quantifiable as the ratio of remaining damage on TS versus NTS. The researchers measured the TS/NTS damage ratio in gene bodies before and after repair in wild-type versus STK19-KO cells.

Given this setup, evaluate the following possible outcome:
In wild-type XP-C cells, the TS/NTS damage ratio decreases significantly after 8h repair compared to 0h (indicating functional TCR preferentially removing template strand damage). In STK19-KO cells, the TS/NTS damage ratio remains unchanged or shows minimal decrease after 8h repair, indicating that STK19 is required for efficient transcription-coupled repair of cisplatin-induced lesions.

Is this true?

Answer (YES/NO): NO